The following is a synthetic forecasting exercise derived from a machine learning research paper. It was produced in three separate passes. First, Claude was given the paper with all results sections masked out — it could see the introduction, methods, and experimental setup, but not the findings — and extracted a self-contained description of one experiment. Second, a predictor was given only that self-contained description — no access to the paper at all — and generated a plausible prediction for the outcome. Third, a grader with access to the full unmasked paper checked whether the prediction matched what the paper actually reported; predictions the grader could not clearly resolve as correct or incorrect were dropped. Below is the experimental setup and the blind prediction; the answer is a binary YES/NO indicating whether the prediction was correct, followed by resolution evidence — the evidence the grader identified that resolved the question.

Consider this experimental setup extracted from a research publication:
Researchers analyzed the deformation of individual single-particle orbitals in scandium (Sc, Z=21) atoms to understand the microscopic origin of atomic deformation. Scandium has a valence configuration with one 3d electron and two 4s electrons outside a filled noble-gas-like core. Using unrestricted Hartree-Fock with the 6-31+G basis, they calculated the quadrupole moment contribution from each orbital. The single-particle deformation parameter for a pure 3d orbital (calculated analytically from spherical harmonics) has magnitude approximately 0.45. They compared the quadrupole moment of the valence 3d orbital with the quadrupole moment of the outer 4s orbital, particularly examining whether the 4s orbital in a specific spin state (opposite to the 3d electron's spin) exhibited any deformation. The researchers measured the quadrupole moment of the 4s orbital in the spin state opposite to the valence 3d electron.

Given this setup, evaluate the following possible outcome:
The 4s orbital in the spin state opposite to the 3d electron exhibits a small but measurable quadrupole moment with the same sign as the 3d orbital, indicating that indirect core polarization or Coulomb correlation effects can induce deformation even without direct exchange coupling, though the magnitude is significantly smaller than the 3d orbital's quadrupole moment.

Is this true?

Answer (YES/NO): NO